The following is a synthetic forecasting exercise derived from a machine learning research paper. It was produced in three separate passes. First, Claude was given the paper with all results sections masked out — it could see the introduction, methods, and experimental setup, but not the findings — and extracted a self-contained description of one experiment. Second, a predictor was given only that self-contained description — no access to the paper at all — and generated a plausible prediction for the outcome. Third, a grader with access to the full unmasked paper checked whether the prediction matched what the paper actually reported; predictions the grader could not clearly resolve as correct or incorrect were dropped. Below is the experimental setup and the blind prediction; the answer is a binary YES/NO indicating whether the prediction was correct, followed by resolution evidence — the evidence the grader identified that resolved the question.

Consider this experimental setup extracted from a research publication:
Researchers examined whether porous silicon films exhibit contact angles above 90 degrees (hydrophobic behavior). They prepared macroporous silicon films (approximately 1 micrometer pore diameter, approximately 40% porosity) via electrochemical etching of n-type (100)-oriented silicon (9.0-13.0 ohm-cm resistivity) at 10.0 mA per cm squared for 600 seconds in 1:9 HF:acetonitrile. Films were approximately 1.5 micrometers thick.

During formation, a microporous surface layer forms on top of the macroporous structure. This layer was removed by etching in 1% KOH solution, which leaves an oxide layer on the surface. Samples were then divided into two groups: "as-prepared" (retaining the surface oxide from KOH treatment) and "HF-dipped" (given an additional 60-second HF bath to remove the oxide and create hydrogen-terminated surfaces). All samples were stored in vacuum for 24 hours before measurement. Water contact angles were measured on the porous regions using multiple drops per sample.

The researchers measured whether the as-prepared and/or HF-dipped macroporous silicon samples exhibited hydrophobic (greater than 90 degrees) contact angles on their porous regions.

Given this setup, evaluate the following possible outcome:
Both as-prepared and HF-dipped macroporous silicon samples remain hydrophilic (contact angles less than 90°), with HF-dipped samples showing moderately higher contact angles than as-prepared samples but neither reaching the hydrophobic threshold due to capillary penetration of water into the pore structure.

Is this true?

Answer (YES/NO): NO